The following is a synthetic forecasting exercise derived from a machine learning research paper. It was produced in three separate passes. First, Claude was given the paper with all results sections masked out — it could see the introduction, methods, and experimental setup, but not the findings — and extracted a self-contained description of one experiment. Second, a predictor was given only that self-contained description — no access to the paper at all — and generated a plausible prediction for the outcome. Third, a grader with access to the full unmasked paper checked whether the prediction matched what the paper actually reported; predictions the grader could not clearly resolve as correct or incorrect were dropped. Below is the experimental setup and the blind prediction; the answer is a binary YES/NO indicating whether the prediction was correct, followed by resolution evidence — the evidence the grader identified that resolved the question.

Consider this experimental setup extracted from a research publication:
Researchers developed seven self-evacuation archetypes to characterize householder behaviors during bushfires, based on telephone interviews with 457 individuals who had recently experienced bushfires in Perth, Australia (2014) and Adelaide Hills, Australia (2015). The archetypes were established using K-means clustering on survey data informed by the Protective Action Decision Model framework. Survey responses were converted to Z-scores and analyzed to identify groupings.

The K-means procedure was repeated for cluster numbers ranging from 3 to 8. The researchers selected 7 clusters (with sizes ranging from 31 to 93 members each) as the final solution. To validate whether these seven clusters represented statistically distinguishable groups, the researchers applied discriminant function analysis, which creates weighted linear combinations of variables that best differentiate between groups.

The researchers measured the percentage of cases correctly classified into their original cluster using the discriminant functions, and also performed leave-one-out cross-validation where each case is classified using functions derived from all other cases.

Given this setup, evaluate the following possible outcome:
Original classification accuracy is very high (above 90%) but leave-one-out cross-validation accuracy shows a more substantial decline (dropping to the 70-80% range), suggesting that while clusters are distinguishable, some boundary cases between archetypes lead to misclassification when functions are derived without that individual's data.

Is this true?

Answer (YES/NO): YES